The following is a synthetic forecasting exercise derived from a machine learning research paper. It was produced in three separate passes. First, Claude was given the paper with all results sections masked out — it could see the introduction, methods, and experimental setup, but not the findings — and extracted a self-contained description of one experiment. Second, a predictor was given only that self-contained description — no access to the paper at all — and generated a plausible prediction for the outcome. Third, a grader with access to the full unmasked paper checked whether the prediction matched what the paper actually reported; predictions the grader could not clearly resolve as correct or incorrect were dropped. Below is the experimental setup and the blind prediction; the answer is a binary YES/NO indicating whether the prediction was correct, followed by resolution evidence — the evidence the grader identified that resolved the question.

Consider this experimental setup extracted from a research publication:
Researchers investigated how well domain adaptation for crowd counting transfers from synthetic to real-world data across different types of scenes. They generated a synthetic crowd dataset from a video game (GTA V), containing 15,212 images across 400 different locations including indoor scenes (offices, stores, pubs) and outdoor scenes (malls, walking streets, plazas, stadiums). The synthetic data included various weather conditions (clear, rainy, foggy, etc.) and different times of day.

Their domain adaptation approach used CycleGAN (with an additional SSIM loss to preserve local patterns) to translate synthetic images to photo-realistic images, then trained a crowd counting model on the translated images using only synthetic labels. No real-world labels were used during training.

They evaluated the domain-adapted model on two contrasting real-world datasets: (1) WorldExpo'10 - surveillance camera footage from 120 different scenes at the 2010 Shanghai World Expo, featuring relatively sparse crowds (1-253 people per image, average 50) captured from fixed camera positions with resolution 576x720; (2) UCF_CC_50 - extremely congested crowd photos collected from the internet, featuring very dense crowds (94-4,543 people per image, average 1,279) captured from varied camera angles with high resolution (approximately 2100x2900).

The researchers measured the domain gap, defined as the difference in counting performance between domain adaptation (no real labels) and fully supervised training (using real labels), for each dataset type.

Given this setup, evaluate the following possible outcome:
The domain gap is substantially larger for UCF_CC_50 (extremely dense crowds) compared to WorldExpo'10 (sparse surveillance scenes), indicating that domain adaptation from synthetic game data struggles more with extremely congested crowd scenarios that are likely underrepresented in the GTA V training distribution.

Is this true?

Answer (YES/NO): NO